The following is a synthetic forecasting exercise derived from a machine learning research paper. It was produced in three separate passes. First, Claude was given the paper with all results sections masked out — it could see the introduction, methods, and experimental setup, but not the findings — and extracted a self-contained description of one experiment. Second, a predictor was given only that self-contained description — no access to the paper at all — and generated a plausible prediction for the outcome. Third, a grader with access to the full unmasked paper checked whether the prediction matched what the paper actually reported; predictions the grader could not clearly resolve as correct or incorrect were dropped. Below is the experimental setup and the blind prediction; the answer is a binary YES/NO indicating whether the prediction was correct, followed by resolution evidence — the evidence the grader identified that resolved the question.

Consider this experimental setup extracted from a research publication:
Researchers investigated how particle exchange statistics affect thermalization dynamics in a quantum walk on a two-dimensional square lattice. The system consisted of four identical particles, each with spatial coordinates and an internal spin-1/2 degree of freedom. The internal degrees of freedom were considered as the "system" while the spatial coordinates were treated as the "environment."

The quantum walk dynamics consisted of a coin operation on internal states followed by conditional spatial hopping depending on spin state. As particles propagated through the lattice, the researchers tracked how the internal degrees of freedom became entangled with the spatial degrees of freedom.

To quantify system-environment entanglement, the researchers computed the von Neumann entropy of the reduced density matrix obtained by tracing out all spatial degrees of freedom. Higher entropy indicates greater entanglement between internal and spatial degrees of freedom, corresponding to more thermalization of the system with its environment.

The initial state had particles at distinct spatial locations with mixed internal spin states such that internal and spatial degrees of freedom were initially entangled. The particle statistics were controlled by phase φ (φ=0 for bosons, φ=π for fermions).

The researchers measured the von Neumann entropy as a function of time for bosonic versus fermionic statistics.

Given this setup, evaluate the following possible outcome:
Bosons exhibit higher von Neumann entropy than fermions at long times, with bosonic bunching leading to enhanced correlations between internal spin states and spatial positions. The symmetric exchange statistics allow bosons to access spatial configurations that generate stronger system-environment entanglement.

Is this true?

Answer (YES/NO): YES